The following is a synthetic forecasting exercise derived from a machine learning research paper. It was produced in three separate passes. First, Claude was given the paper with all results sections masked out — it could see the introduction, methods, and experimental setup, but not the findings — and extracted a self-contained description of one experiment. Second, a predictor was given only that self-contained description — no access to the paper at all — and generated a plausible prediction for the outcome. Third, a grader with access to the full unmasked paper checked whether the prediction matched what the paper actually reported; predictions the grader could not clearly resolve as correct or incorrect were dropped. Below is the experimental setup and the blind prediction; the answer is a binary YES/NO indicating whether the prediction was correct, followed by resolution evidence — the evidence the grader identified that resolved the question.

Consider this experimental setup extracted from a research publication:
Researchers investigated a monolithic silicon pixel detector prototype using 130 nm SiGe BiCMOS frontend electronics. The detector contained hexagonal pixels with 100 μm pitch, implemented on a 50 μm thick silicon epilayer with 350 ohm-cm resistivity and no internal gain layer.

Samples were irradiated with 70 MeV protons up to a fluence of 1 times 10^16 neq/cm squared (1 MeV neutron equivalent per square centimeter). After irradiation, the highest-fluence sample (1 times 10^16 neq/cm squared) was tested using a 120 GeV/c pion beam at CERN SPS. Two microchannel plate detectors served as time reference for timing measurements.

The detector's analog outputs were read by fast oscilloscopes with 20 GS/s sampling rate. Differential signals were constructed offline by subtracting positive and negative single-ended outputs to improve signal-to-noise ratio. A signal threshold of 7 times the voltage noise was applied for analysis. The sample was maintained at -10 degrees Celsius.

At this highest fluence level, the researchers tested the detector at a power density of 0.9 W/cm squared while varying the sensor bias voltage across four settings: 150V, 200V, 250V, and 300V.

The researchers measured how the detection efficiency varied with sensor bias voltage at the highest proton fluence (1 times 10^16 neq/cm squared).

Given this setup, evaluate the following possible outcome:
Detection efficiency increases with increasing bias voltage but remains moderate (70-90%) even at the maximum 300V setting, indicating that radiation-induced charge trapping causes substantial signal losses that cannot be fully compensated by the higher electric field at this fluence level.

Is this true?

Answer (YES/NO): NO